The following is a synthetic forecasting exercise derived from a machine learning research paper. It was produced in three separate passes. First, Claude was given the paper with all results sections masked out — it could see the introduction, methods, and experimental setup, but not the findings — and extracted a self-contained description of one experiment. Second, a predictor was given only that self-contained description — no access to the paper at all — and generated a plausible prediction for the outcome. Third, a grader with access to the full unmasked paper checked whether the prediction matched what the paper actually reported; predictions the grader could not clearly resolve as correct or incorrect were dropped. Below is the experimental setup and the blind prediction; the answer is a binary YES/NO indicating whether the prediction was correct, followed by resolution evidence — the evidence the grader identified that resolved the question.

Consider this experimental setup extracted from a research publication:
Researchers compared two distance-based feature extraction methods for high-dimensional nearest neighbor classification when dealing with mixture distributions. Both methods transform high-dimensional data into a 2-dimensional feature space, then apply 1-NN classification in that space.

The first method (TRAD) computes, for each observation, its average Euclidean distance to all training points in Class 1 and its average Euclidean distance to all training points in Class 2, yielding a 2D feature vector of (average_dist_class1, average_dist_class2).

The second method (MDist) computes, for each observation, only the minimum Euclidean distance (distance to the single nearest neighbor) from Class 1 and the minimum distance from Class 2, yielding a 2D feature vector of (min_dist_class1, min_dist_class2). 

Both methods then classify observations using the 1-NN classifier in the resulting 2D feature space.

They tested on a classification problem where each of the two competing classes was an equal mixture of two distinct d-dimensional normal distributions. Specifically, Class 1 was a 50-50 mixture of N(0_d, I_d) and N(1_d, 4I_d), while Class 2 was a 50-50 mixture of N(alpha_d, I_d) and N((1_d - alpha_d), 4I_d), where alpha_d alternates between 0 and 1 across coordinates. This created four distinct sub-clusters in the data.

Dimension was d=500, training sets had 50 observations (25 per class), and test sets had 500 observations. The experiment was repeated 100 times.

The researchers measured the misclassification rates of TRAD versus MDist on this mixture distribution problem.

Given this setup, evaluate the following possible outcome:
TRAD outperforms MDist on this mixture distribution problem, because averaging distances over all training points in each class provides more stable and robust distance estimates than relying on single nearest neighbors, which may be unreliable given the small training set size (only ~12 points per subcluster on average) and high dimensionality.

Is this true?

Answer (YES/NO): NO